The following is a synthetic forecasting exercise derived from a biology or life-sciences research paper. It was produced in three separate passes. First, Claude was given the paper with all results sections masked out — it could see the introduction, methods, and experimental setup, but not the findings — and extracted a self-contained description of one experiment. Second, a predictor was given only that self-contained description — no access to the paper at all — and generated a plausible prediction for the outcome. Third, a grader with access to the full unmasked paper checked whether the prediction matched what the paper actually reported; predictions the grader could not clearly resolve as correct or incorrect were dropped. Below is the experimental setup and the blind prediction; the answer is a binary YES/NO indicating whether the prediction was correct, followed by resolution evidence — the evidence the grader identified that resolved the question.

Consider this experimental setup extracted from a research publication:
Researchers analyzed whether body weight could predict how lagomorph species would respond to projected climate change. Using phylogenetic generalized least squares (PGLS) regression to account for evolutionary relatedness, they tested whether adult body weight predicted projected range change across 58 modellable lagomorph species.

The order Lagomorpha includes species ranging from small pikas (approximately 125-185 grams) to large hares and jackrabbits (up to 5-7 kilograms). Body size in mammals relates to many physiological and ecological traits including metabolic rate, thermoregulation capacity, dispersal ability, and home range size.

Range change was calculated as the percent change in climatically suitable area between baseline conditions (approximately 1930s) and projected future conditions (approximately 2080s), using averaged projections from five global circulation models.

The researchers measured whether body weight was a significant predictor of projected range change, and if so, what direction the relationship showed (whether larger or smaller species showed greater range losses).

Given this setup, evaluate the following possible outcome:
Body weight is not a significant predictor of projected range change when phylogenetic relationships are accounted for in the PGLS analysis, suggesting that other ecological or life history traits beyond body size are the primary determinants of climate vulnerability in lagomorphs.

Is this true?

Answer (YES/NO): NO